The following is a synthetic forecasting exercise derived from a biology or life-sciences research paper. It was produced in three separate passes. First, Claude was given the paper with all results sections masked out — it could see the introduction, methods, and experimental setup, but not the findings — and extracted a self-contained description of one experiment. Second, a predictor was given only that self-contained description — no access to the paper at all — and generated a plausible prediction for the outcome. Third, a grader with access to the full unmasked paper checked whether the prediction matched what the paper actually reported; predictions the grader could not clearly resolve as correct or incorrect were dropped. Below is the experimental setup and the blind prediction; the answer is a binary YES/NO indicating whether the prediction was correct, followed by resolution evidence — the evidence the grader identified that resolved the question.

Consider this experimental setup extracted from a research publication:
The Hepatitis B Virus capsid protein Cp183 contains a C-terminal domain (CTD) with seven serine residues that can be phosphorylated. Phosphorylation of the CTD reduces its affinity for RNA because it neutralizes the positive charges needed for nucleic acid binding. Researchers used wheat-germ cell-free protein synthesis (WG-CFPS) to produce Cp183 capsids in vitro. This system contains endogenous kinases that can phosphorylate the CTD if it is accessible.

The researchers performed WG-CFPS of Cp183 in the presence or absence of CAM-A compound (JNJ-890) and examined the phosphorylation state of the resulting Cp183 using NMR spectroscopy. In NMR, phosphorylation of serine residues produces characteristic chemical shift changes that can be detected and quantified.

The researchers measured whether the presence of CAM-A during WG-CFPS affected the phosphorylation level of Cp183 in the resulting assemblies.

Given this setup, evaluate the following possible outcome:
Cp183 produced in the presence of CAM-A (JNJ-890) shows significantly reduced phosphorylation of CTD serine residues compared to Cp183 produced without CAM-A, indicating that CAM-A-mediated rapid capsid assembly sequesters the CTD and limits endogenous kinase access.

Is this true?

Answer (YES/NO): NO